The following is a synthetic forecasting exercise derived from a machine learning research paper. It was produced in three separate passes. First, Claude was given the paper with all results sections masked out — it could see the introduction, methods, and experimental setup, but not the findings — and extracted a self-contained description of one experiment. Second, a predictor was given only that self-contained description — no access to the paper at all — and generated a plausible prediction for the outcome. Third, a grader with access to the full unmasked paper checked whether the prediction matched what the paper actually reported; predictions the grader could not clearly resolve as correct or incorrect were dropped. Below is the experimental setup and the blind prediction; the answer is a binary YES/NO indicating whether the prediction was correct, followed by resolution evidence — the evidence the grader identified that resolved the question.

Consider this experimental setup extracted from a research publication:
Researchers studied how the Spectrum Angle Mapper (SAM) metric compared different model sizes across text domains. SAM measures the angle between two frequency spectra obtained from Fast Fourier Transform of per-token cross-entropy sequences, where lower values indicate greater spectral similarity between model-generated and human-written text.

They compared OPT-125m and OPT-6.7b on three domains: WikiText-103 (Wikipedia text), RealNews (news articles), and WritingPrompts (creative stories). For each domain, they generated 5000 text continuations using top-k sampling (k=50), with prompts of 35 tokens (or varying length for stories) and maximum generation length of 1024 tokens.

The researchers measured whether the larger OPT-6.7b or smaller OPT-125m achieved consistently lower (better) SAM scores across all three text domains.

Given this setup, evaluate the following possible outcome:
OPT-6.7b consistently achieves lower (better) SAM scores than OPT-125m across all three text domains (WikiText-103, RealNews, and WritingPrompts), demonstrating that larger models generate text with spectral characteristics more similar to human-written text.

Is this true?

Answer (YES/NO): NO